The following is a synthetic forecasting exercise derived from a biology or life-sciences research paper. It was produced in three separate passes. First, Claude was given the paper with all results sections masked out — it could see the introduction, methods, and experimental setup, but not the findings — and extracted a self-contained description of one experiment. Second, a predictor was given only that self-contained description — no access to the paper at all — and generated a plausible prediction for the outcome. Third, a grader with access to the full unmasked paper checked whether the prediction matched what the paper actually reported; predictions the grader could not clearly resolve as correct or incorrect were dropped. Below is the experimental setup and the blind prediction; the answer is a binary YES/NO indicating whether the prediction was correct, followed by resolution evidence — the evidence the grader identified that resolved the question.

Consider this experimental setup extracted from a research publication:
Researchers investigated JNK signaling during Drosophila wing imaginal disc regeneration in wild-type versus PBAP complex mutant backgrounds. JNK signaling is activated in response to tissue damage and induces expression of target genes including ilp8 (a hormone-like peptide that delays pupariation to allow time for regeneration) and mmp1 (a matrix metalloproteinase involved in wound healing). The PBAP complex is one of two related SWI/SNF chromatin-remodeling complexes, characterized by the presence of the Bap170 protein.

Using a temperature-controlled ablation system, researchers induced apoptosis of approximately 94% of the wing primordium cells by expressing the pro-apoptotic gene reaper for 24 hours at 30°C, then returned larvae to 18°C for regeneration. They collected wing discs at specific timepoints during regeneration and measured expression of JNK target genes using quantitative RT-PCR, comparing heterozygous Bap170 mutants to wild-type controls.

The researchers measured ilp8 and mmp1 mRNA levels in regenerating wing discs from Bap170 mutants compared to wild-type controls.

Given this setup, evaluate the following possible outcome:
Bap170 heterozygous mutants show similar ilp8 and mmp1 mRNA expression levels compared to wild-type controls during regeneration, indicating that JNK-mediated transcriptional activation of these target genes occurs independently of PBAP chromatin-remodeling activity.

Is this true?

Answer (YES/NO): NO